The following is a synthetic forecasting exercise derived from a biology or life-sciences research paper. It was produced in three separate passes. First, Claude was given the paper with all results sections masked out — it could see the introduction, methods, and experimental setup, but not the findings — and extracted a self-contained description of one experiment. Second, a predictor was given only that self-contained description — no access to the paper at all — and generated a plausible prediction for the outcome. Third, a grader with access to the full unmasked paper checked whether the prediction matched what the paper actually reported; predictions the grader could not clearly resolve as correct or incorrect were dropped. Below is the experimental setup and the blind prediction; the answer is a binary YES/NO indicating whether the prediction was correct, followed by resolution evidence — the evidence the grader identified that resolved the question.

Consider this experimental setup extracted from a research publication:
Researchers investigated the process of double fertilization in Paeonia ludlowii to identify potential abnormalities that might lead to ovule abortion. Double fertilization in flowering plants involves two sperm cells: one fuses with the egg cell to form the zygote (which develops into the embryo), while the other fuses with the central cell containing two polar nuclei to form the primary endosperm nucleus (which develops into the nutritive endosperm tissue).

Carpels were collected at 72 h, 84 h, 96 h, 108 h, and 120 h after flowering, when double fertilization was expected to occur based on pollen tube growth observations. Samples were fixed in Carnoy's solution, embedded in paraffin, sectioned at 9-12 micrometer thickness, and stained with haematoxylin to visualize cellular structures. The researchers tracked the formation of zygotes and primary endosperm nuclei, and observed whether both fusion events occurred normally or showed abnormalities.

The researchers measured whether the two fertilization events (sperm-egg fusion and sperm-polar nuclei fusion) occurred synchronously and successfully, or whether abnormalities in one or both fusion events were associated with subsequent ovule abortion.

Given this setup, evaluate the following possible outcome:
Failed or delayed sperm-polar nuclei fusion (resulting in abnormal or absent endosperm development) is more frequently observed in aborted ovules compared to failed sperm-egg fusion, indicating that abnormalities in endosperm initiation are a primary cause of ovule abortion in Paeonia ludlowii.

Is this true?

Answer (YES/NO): NO